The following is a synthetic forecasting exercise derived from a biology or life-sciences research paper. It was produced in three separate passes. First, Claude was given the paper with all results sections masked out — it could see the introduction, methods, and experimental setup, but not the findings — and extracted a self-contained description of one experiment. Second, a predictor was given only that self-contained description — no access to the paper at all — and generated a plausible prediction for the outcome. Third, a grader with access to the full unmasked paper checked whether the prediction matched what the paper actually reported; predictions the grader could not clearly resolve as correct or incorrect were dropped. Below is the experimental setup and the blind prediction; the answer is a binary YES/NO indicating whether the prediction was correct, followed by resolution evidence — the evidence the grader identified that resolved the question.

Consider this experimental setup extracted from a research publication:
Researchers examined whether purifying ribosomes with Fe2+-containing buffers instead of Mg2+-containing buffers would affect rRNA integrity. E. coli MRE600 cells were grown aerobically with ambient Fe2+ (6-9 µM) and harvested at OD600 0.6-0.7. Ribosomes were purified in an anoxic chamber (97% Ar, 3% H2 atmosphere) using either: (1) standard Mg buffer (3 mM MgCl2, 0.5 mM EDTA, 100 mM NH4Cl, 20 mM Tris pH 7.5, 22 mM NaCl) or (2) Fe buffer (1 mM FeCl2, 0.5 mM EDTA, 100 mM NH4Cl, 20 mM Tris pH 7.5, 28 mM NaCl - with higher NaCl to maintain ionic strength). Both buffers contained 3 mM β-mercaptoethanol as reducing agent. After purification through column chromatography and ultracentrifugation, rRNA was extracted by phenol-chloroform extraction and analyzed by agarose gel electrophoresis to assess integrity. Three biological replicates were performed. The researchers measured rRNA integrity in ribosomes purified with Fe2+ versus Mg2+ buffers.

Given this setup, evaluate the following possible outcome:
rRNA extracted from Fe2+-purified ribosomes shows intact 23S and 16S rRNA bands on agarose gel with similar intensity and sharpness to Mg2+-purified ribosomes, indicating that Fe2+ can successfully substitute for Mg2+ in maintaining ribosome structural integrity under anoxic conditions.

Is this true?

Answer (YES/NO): NO